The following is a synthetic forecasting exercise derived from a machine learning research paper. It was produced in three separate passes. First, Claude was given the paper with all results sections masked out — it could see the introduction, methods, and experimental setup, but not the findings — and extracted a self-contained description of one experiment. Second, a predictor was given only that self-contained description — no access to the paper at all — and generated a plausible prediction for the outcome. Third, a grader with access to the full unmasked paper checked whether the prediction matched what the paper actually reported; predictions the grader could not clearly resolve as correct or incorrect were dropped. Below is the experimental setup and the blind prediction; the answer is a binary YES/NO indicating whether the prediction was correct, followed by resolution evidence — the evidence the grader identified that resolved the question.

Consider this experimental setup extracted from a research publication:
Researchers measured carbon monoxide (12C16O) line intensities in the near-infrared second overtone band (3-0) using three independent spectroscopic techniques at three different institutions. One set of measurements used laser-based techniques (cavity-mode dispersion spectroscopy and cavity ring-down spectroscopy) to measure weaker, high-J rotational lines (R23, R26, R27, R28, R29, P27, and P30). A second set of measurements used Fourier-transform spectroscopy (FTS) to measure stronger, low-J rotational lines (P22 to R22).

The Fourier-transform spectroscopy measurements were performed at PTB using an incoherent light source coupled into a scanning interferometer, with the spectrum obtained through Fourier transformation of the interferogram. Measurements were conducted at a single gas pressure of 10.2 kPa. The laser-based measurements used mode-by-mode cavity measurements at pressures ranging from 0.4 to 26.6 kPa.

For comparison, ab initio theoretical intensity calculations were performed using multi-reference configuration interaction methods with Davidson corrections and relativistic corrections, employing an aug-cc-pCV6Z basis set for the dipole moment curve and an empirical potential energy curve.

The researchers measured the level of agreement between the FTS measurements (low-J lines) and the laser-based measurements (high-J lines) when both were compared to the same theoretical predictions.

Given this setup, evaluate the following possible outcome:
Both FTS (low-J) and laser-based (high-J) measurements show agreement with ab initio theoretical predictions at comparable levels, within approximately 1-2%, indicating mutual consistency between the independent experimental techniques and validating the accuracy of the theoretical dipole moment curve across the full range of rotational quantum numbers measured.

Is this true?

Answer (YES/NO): NO